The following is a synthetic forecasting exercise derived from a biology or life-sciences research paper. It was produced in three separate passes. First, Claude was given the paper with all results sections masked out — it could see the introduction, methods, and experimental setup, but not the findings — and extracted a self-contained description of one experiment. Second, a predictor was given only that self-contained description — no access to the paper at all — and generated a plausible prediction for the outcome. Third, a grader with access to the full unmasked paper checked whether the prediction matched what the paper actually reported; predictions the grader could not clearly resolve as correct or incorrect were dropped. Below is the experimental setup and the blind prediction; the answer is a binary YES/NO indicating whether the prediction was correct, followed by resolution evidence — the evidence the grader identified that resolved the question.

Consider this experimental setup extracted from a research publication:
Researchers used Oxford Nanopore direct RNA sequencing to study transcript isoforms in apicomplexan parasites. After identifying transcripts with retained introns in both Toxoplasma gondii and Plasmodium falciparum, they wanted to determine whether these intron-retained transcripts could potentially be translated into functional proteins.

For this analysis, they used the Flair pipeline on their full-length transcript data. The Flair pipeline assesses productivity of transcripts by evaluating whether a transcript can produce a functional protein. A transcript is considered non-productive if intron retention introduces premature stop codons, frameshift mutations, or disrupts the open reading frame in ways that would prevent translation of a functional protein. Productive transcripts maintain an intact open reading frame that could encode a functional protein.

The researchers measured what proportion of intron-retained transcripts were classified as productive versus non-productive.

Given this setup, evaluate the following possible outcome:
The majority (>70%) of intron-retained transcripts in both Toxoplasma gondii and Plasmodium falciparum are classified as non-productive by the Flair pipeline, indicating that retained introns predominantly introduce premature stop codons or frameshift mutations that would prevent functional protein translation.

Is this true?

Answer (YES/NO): YES